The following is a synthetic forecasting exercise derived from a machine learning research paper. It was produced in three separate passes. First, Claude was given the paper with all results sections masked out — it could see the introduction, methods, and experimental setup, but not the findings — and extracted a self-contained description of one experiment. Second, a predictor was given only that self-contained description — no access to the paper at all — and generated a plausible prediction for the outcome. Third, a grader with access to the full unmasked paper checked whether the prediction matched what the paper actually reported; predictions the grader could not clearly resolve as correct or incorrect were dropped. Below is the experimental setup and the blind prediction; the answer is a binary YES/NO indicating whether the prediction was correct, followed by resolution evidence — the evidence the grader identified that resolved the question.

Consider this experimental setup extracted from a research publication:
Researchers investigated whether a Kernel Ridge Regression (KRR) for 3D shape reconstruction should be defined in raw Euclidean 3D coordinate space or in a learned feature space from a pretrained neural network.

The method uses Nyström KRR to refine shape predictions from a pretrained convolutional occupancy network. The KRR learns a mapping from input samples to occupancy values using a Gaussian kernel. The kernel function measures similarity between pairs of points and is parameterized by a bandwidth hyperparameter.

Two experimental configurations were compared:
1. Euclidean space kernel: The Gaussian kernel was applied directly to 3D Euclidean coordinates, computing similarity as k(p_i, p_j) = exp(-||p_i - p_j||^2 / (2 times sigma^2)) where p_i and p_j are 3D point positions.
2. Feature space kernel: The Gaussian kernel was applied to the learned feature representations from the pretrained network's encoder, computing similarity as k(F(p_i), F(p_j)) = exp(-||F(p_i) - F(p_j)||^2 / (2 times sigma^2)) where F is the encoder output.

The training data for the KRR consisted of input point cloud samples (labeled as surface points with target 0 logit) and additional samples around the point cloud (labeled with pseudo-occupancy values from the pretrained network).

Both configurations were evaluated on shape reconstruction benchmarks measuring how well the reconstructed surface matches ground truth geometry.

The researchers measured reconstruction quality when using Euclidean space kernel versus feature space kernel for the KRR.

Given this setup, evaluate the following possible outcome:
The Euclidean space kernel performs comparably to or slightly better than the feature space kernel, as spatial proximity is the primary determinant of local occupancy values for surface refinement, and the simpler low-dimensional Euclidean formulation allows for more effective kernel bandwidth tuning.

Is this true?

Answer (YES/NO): NO